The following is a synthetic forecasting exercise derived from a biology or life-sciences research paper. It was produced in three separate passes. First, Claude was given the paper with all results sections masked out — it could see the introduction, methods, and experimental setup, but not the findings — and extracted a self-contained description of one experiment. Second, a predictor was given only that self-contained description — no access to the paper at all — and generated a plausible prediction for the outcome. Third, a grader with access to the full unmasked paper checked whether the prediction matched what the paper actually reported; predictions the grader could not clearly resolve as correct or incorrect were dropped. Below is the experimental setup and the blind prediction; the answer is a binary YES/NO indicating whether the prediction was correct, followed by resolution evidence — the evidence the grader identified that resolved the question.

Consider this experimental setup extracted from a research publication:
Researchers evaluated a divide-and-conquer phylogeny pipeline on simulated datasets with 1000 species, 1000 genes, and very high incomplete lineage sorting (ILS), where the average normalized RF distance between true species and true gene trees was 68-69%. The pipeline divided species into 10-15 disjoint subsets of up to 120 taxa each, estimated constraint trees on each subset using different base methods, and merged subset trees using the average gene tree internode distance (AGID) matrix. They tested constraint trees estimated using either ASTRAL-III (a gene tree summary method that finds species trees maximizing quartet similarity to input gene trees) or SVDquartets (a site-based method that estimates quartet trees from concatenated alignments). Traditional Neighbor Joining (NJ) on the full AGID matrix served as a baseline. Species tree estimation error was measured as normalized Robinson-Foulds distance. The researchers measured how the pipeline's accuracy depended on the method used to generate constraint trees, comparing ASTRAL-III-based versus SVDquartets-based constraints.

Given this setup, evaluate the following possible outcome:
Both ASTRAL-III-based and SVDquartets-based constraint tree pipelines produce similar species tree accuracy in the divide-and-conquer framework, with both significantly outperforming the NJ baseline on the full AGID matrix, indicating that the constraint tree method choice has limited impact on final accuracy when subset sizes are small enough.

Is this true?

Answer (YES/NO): NO